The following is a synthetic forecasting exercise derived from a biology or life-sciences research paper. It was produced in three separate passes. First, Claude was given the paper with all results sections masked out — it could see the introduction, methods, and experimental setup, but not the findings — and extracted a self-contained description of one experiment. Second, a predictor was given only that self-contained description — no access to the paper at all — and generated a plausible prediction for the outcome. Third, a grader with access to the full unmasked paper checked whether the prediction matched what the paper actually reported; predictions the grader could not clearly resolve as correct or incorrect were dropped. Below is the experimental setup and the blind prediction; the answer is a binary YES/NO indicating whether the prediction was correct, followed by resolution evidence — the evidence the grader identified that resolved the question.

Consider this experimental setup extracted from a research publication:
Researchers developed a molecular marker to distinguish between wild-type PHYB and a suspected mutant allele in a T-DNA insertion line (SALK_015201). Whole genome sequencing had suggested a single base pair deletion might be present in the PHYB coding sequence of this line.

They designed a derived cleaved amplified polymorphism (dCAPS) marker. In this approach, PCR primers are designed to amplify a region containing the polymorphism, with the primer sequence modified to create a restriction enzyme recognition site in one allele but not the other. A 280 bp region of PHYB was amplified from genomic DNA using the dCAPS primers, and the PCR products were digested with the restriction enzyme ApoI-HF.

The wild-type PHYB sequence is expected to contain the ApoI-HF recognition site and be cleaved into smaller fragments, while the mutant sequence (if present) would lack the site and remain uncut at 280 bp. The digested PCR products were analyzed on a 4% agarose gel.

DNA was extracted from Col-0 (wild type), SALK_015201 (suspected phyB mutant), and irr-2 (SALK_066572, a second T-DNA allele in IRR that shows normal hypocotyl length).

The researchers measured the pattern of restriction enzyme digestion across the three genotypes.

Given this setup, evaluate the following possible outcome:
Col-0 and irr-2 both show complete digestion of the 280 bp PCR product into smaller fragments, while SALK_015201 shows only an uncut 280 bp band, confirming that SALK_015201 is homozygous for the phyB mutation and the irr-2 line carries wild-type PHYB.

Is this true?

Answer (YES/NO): YES